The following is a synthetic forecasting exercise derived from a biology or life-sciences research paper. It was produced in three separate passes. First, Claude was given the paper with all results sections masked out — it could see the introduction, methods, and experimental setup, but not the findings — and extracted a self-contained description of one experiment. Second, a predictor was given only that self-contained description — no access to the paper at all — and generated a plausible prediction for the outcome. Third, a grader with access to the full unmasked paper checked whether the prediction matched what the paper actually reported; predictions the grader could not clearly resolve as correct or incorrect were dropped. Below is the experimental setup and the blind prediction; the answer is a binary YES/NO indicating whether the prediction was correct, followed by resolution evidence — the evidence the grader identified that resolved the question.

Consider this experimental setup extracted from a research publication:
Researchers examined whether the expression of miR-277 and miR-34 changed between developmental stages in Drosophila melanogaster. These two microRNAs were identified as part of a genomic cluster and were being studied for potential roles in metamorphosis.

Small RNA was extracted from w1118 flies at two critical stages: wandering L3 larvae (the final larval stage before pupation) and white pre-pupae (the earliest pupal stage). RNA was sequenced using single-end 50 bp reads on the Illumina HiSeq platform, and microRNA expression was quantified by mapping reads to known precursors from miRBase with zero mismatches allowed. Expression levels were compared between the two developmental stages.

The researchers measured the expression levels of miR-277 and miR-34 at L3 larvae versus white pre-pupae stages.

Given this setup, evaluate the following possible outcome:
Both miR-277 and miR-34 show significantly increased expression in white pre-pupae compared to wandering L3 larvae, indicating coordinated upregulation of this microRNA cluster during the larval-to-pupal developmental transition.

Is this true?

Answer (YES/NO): NO